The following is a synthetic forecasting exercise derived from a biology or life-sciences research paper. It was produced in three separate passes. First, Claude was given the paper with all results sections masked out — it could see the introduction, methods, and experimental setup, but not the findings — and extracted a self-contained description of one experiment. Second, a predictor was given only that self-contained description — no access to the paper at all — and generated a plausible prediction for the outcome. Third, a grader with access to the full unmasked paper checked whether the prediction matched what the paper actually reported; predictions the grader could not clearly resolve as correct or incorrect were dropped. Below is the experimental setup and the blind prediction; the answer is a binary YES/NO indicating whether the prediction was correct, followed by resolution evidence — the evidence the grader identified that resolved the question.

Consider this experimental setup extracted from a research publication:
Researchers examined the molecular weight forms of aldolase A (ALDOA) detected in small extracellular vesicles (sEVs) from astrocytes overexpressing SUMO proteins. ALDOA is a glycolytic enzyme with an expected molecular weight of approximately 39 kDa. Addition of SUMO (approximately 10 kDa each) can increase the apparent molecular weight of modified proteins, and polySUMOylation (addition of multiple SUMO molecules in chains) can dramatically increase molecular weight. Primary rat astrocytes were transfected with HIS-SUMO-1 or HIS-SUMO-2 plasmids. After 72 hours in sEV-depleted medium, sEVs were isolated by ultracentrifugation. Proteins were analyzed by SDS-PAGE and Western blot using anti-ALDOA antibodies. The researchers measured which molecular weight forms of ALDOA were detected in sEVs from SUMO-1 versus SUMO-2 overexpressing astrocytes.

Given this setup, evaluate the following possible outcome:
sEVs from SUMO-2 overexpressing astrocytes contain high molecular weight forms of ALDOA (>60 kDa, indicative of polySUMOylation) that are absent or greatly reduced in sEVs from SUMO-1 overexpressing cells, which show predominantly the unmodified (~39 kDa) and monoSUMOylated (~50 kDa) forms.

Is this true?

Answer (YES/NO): NO